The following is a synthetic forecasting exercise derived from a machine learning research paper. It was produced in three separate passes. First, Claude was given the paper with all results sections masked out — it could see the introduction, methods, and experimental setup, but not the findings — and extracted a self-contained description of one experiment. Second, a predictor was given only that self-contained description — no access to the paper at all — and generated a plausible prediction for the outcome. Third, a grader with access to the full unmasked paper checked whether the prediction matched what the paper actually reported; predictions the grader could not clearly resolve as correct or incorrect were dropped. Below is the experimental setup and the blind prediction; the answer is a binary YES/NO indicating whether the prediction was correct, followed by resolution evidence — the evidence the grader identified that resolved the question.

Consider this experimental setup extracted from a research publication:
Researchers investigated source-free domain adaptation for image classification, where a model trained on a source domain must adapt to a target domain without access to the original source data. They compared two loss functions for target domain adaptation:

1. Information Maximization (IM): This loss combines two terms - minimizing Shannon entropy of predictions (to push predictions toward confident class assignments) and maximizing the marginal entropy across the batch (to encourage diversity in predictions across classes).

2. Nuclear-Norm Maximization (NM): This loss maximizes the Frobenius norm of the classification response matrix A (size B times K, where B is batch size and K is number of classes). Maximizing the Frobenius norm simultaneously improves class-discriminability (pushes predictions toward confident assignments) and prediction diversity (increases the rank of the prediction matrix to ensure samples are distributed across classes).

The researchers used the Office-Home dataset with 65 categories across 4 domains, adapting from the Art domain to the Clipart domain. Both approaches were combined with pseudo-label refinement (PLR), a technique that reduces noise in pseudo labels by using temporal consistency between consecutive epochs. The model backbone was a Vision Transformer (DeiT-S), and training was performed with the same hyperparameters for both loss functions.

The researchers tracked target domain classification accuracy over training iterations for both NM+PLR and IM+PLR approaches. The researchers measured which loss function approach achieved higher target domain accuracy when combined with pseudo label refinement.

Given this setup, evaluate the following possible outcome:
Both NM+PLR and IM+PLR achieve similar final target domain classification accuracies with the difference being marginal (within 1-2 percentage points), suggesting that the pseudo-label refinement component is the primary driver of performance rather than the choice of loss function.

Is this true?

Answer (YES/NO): NO